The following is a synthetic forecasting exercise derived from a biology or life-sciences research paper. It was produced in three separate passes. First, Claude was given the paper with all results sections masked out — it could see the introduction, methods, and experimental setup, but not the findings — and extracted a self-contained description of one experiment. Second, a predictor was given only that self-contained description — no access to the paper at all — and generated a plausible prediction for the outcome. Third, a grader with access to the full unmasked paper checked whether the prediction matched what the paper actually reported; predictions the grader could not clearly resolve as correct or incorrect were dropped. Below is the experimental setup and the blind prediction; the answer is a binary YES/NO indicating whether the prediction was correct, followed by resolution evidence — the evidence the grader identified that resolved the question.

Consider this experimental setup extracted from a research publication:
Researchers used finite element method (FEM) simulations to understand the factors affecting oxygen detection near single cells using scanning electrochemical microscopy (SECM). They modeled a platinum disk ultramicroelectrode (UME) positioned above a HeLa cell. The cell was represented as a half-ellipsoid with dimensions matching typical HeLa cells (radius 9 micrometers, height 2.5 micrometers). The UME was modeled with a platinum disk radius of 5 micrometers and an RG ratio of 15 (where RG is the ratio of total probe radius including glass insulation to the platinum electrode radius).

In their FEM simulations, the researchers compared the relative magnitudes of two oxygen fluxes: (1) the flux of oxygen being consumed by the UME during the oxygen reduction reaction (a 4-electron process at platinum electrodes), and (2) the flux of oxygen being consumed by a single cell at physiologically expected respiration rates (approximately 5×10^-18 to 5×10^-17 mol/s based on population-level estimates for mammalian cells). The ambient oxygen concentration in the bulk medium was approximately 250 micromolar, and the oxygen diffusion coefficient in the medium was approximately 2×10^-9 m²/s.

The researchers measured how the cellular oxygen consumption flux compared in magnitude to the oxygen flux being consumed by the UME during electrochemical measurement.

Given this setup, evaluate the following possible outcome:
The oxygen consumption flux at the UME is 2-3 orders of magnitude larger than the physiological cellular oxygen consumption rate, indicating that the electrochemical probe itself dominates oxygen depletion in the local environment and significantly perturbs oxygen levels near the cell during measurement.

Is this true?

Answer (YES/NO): YES